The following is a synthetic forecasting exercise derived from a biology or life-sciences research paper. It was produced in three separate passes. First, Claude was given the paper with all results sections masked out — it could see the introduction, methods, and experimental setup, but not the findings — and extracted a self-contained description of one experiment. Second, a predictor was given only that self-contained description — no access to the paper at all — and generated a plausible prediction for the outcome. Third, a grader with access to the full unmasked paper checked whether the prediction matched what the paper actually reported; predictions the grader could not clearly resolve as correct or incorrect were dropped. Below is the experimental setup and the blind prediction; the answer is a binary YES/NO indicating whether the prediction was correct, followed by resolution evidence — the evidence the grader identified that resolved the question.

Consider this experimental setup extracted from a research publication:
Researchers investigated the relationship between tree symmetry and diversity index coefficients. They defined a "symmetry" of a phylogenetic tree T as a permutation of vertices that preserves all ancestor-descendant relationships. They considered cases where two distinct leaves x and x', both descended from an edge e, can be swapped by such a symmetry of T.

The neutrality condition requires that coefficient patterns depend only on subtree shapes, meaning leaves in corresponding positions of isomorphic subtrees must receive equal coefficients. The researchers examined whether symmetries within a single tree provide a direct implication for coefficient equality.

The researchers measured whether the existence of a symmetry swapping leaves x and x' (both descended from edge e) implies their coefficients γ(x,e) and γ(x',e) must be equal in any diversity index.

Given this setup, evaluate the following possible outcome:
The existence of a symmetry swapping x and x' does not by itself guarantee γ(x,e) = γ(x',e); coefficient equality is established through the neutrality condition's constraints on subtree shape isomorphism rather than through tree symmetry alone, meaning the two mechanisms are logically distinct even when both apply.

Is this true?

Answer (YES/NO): NO